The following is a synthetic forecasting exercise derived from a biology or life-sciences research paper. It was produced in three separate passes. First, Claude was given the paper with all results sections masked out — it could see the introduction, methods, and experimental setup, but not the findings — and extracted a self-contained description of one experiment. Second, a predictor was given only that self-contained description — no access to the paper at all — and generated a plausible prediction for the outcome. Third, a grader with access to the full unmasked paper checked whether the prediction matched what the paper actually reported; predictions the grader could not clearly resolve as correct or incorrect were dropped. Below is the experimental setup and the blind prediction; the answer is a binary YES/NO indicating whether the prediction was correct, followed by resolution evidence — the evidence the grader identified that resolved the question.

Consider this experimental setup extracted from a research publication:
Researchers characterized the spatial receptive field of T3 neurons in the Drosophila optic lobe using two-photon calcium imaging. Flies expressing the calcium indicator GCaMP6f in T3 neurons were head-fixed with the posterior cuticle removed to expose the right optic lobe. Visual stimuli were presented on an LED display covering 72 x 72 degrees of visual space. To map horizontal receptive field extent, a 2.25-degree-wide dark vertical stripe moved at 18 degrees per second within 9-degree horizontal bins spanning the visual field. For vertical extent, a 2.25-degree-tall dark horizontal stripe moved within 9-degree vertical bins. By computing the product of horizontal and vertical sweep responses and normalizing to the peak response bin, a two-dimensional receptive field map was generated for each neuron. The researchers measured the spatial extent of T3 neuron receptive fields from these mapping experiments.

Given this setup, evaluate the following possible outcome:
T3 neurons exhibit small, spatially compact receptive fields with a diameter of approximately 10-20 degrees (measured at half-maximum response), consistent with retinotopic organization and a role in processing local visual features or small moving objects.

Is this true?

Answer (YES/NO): NO